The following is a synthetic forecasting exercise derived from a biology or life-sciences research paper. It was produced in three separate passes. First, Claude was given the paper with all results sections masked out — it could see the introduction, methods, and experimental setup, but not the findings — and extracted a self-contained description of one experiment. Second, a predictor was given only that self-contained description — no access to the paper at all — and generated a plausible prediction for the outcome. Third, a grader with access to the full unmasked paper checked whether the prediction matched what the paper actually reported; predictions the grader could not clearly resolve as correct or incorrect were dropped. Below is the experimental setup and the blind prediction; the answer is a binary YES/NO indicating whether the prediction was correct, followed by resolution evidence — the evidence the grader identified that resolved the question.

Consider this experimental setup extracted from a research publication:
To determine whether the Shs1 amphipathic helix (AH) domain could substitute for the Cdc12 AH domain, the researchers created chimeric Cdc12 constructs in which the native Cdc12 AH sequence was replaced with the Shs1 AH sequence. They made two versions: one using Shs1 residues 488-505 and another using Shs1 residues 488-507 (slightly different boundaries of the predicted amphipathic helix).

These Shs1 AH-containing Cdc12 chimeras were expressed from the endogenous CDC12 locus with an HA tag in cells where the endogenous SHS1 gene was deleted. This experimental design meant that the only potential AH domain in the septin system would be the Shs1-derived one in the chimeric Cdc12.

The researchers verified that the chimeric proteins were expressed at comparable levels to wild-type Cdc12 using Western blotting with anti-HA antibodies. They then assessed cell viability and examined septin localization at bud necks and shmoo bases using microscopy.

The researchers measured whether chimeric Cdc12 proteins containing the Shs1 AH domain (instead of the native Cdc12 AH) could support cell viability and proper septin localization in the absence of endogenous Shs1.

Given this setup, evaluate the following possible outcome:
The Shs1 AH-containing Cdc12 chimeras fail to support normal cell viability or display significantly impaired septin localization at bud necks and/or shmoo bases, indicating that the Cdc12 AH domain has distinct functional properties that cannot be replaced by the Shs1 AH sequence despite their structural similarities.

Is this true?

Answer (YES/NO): YES